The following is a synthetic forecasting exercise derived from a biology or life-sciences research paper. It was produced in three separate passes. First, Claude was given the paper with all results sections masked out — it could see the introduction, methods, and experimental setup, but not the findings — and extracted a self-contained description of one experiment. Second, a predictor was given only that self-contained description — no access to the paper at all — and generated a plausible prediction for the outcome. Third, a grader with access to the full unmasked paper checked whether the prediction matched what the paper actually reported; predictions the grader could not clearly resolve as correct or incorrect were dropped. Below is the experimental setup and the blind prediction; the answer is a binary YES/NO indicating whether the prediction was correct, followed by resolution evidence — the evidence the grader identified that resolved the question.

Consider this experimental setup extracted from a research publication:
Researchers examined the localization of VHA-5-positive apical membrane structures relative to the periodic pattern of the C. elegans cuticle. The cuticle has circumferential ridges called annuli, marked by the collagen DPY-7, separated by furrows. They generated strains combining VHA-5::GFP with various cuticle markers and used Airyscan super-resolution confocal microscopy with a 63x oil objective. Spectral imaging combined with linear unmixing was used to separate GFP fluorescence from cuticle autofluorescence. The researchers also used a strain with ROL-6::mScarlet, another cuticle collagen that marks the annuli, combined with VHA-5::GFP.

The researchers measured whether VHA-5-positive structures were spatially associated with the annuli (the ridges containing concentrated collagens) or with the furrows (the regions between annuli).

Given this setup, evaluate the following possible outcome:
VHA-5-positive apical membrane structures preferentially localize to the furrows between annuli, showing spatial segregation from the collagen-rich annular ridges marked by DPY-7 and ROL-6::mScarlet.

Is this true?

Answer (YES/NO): NO